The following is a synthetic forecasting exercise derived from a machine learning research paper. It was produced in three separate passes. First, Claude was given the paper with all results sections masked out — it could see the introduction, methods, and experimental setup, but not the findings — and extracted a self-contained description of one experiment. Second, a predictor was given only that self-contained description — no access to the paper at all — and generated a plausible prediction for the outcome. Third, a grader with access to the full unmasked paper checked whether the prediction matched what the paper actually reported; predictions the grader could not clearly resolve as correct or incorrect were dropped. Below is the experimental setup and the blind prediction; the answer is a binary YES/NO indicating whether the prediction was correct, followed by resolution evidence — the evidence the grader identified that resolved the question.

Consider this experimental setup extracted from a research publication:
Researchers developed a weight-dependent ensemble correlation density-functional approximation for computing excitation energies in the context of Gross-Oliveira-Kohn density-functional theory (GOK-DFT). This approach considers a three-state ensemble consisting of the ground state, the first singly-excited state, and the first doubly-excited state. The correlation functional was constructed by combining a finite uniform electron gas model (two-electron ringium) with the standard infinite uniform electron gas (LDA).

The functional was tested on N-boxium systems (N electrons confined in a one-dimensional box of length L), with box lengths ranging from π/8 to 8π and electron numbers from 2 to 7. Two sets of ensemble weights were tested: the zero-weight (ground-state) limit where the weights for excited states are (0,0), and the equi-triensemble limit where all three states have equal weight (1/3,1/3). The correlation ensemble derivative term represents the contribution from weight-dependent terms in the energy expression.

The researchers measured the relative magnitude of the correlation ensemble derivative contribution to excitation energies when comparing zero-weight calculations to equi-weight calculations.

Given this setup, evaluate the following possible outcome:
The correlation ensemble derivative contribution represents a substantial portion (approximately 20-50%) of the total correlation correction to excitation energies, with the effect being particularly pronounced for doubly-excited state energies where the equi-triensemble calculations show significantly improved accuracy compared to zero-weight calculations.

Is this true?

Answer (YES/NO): NO